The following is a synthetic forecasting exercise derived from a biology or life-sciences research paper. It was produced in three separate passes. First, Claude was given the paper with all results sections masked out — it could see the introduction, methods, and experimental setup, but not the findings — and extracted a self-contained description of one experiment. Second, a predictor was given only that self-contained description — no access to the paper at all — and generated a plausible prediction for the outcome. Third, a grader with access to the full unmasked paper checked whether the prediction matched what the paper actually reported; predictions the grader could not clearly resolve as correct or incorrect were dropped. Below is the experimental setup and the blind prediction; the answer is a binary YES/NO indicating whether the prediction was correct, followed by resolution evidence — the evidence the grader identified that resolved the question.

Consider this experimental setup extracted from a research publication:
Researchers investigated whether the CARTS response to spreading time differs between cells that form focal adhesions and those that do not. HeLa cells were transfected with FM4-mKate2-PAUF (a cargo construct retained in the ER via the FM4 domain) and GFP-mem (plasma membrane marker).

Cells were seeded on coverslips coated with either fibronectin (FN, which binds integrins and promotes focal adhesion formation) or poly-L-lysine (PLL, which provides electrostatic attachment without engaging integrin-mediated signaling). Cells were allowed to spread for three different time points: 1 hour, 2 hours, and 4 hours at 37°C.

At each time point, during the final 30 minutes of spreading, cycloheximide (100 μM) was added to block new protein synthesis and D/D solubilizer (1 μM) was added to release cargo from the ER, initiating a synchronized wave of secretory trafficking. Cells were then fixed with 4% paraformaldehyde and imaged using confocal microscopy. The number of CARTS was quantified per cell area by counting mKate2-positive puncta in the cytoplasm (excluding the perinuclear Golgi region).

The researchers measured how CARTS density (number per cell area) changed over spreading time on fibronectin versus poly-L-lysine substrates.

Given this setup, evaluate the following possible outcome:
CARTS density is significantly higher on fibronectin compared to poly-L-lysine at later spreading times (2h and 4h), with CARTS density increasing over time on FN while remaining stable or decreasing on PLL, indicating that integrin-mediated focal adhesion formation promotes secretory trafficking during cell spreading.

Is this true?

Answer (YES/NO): NO